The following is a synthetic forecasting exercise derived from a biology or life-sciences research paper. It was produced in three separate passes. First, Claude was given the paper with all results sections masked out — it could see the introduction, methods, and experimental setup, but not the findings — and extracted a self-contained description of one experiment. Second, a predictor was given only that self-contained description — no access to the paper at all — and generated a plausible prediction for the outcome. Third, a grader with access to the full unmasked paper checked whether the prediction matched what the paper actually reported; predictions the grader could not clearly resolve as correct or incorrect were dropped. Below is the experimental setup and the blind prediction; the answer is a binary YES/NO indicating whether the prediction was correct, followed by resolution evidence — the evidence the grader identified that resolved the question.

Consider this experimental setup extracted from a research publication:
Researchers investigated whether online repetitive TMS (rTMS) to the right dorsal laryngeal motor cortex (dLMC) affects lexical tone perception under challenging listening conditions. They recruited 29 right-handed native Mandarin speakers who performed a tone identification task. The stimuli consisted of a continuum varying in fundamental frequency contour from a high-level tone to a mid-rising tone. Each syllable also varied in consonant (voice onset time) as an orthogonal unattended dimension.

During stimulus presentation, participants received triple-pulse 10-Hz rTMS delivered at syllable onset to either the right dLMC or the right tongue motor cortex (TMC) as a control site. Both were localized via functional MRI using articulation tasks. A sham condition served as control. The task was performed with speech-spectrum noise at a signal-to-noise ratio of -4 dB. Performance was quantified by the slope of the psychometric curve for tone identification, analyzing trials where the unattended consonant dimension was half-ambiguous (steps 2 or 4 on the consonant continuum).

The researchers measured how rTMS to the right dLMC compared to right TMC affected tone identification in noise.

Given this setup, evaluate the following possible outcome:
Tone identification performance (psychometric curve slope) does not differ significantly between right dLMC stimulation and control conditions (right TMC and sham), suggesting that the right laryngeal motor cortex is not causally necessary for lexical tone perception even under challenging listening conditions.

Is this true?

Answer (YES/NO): NO